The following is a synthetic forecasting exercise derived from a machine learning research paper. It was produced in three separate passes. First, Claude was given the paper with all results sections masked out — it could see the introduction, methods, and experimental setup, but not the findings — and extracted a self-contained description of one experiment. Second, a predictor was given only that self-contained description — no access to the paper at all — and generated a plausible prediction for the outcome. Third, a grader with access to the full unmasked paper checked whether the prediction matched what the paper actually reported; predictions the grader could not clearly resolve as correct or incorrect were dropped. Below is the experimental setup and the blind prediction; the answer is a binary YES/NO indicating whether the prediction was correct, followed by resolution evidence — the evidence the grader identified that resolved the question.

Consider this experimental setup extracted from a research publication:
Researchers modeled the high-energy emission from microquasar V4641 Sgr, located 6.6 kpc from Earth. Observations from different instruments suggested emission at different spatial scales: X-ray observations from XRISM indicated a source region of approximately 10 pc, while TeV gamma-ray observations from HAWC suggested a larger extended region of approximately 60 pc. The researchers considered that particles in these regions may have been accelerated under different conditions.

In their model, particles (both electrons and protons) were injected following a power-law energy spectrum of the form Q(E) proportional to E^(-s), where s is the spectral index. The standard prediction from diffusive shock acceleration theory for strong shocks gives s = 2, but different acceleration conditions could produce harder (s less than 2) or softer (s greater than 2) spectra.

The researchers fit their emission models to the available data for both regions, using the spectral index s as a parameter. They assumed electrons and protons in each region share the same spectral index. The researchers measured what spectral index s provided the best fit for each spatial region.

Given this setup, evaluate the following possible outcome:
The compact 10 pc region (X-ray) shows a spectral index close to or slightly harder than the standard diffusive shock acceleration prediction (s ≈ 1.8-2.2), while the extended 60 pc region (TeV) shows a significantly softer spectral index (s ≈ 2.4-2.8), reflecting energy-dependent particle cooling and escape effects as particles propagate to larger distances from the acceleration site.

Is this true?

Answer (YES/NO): NO